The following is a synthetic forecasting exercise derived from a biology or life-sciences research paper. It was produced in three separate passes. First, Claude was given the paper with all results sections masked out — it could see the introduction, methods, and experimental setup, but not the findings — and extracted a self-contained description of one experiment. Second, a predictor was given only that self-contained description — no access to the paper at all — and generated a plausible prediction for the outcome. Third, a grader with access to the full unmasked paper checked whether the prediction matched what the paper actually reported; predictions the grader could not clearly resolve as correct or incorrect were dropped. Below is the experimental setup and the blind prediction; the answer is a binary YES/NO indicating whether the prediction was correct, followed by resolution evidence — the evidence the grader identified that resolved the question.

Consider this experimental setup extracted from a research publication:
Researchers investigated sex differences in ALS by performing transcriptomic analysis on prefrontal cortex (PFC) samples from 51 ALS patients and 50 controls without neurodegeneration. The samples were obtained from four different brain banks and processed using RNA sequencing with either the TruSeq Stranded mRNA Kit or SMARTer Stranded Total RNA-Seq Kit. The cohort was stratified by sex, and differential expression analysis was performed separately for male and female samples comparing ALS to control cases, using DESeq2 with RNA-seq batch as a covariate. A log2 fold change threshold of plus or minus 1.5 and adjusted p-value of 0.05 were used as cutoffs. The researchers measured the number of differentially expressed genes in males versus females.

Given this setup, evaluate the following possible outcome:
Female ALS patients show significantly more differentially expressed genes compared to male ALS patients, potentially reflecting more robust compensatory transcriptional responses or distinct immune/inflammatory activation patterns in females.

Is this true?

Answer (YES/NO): NO